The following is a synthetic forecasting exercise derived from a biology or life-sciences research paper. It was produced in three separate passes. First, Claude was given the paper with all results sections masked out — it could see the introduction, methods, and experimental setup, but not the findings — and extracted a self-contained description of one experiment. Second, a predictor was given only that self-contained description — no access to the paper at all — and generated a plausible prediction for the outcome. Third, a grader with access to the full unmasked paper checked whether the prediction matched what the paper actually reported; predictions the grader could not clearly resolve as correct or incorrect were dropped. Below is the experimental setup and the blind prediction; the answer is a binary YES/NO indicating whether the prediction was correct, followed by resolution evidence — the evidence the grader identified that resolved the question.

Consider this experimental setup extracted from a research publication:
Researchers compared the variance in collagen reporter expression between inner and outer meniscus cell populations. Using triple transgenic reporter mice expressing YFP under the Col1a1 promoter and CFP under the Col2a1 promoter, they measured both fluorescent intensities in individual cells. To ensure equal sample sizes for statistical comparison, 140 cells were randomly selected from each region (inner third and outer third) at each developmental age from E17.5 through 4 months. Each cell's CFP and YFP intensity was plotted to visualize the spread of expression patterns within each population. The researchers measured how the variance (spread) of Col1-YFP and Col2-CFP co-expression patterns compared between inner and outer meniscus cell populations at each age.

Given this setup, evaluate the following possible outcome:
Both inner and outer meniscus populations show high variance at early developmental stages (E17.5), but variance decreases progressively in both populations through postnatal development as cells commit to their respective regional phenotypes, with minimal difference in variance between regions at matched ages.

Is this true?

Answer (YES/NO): NO